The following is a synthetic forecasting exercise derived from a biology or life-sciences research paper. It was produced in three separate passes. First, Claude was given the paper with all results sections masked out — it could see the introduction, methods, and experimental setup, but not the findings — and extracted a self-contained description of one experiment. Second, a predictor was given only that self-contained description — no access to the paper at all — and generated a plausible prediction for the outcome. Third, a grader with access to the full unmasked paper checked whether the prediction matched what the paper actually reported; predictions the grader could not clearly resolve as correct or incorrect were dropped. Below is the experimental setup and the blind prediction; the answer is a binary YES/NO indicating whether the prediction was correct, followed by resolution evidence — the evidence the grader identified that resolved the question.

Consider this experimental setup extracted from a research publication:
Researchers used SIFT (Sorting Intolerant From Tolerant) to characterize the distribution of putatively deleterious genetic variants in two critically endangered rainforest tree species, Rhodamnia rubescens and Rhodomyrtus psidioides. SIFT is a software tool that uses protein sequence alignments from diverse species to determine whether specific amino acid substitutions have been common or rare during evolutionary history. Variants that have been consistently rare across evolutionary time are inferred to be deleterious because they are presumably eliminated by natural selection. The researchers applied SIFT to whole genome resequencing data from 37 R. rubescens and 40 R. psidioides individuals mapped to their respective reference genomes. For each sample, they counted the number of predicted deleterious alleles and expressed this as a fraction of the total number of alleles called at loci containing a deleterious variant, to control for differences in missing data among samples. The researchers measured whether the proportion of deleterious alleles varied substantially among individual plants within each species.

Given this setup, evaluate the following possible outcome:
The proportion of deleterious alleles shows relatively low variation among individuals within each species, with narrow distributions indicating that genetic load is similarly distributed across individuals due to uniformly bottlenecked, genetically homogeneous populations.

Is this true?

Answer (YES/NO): NO